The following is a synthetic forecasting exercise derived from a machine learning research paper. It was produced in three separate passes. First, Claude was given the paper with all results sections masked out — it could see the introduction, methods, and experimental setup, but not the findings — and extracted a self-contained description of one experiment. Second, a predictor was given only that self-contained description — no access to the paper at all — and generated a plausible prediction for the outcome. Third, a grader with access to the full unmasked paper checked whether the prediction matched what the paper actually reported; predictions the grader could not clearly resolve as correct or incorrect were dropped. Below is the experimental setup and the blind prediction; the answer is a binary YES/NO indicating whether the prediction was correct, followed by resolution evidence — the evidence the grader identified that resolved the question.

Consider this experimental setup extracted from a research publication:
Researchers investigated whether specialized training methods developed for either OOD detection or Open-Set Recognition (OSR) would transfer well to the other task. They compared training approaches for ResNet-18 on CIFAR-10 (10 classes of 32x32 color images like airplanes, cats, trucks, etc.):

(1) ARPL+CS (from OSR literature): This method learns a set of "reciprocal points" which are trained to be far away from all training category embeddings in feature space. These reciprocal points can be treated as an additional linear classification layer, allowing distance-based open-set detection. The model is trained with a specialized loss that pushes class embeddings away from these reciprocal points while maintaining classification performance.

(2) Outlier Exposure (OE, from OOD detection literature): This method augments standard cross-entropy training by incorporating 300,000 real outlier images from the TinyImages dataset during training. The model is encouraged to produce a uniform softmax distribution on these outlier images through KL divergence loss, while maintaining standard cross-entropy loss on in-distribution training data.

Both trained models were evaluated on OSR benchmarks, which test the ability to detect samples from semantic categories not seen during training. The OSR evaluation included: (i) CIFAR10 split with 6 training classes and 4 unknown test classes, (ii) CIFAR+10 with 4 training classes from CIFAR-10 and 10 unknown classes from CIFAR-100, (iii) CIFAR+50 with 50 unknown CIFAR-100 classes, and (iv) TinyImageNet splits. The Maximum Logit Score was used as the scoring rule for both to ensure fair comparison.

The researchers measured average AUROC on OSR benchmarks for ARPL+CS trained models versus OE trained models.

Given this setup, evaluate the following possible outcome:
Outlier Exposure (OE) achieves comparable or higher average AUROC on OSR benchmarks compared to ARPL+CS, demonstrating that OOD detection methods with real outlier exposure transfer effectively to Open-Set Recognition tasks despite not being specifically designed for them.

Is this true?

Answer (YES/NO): YES